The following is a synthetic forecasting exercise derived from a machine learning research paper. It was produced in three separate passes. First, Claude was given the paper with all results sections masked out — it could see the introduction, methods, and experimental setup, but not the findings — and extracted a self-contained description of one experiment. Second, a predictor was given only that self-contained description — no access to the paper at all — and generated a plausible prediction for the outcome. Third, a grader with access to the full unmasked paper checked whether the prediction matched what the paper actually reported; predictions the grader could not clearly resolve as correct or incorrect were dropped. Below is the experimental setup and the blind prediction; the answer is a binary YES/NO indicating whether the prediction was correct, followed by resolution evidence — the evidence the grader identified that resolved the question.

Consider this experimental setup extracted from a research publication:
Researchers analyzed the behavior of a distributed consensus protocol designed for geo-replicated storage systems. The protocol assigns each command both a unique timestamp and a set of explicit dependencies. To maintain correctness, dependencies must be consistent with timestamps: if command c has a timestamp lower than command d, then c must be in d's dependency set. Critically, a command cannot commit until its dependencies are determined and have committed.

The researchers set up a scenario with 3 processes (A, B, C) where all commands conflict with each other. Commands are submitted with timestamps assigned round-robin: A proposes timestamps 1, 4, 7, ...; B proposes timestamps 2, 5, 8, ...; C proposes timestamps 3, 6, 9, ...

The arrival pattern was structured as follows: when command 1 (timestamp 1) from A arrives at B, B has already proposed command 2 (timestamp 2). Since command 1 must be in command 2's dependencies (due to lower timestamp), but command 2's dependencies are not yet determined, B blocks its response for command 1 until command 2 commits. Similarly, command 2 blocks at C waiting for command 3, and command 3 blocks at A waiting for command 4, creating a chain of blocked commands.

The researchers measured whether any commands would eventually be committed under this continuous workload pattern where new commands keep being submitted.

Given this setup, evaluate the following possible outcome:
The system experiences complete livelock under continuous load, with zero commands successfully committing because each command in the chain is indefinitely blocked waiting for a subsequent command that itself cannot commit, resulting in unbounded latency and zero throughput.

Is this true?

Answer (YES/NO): YES